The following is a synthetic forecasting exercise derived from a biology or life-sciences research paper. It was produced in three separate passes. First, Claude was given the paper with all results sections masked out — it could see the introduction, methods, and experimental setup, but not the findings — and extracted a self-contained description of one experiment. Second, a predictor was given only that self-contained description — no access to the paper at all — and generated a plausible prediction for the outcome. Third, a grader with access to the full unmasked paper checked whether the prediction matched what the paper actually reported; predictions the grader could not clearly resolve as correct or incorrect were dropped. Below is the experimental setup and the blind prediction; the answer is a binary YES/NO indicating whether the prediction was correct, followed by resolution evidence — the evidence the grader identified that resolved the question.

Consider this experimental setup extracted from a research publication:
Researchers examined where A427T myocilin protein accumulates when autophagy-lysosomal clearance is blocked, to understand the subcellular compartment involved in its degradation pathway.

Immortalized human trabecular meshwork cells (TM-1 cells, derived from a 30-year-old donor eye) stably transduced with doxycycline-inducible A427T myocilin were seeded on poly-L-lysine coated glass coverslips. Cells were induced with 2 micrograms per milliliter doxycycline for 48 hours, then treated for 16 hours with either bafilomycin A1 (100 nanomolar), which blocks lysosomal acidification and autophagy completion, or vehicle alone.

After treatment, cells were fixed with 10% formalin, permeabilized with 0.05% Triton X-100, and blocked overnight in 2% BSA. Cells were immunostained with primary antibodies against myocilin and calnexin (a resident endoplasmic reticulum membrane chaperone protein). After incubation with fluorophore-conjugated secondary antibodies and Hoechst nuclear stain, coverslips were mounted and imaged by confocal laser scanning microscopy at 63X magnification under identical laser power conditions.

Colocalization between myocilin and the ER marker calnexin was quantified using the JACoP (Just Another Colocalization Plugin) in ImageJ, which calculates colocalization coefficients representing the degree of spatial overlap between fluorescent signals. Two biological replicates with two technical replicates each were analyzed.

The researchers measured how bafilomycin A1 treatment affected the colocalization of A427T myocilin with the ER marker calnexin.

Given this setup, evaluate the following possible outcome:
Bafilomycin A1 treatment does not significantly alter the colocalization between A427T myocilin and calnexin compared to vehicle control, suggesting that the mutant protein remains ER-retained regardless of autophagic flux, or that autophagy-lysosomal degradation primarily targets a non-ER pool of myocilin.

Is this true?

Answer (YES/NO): YES